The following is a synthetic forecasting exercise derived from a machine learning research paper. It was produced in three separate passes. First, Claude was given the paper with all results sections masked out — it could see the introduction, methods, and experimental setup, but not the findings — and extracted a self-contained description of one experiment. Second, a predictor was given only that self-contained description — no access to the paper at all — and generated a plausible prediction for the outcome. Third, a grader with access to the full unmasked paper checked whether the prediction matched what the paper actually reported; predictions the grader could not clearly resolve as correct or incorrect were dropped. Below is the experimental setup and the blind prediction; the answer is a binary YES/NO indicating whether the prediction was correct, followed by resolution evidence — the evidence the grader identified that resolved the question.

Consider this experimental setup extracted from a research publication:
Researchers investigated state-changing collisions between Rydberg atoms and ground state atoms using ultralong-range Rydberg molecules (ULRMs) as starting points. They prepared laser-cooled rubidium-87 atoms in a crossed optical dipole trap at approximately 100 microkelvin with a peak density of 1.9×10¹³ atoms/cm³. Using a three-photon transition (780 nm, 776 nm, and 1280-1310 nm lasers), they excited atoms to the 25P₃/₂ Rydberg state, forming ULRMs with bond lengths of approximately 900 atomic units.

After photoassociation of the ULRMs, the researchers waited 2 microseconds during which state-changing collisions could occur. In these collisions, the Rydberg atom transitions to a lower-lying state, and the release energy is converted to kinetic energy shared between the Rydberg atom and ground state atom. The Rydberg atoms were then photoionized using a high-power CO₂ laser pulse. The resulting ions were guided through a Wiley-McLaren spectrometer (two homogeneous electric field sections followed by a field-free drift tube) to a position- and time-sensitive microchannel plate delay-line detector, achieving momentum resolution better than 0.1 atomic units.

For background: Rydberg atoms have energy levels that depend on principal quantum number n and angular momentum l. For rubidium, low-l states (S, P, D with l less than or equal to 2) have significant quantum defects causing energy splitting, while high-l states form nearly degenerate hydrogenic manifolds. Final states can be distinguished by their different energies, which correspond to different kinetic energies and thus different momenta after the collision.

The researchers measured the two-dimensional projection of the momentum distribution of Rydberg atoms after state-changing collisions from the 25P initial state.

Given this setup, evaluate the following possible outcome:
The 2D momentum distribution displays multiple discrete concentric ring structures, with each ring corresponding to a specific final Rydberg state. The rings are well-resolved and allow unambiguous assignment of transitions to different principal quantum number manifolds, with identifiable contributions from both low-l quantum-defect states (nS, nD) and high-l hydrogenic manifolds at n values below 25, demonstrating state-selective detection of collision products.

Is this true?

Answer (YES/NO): NO